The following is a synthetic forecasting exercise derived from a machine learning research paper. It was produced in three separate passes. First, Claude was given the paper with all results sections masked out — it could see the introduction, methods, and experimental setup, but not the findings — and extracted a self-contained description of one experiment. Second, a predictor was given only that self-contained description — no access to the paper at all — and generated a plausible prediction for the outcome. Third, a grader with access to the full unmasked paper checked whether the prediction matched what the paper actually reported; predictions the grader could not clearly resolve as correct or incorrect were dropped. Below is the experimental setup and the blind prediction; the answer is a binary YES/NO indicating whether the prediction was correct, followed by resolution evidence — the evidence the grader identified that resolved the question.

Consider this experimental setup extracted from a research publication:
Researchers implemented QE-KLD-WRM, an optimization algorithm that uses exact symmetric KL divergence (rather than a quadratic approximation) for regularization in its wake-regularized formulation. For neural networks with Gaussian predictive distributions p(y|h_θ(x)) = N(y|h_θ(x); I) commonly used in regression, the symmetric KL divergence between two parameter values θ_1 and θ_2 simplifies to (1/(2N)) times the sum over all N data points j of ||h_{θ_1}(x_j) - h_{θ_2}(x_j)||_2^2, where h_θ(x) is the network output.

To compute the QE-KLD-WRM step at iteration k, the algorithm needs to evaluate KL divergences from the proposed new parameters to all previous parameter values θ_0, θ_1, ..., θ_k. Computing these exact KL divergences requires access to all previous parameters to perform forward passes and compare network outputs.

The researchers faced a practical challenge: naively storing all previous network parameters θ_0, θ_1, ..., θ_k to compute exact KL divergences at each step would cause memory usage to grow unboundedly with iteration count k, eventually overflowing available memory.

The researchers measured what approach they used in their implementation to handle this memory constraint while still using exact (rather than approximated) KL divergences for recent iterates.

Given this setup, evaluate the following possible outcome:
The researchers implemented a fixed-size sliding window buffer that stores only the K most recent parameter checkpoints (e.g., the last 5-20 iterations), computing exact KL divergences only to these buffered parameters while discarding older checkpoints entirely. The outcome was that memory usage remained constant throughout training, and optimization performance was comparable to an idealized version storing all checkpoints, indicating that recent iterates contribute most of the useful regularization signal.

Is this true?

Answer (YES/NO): NO